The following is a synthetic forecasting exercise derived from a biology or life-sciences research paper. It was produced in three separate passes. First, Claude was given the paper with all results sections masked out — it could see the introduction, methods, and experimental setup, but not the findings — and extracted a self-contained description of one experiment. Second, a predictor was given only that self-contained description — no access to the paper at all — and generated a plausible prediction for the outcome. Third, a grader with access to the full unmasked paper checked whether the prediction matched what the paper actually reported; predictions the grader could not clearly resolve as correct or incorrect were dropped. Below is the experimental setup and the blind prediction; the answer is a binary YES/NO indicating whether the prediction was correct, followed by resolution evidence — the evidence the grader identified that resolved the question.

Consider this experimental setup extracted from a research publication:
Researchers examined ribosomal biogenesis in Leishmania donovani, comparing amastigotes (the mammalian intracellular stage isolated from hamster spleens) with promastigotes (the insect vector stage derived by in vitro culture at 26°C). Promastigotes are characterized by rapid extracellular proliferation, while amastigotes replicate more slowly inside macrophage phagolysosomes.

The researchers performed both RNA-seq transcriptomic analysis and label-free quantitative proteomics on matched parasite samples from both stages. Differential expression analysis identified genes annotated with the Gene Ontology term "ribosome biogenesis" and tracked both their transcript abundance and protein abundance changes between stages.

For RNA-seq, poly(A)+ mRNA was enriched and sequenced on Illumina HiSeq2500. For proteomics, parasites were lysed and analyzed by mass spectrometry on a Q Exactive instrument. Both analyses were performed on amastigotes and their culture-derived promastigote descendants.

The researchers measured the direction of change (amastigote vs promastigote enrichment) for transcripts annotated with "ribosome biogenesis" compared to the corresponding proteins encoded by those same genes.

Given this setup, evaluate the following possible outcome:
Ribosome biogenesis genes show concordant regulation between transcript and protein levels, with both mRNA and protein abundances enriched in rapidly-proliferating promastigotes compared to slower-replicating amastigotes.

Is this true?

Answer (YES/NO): NO